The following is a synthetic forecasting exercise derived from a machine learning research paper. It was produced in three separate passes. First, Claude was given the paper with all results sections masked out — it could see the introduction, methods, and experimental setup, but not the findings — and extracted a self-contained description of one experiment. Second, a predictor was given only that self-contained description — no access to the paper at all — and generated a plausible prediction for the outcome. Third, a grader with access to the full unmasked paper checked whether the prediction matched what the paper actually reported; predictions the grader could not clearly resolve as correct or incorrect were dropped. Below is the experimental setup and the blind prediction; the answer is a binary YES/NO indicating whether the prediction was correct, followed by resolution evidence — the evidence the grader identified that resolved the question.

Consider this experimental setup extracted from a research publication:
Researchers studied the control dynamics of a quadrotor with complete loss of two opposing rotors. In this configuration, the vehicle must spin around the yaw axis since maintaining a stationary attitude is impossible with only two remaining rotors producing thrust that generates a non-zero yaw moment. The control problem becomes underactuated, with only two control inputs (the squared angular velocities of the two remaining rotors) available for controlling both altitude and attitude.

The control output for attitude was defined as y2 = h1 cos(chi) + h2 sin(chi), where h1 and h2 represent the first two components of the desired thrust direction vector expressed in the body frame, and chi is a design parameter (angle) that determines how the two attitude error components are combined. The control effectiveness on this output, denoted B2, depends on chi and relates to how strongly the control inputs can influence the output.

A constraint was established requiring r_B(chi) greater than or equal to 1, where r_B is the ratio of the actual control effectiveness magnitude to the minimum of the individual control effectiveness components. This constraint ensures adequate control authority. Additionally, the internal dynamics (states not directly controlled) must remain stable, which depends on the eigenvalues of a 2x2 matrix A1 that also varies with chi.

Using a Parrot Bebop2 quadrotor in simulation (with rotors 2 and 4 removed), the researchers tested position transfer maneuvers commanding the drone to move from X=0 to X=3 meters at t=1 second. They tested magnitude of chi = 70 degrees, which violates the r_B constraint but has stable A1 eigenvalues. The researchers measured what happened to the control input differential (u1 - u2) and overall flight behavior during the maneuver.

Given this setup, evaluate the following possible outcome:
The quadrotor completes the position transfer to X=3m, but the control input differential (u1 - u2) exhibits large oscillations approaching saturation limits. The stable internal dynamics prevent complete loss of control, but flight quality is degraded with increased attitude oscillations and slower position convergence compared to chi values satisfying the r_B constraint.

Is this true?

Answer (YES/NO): NO